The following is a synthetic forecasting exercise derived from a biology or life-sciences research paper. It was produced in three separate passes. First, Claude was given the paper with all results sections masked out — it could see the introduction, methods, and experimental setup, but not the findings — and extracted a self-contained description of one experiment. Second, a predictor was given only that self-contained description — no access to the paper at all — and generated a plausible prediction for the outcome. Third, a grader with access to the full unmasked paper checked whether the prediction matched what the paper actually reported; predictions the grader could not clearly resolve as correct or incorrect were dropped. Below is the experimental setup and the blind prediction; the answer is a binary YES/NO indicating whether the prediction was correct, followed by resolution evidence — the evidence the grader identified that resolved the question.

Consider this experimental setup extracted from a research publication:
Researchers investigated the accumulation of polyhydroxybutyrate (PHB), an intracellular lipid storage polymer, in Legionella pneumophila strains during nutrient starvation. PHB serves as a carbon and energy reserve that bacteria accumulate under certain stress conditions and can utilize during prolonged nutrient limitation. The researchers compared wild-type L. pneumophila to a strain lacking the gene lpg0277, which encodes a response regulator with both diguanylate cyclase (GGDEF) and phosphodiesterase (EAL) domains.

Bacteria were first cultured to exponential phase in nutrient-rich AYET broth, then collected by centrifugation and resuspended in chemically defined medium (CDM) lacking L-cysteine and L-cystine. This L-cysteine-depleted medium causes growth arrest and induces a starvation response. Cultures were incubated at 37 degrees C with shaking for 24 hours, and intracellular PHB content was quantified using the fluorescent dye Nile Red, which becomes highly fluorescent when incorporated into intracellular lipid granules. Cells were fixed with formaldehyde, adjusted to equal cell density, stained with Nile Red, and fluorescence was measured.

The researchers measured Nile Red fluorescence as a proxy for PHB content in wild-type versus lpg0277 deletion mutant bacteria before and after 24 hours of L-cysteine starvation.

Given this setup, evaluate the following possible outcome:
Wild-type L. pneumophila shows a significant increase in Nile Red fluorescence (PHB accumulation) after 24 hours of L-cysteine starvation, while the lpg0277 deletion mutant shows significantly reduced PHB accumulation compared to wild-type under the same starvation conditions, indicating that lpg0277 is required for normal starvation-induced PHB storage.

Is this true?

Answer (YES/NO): YES